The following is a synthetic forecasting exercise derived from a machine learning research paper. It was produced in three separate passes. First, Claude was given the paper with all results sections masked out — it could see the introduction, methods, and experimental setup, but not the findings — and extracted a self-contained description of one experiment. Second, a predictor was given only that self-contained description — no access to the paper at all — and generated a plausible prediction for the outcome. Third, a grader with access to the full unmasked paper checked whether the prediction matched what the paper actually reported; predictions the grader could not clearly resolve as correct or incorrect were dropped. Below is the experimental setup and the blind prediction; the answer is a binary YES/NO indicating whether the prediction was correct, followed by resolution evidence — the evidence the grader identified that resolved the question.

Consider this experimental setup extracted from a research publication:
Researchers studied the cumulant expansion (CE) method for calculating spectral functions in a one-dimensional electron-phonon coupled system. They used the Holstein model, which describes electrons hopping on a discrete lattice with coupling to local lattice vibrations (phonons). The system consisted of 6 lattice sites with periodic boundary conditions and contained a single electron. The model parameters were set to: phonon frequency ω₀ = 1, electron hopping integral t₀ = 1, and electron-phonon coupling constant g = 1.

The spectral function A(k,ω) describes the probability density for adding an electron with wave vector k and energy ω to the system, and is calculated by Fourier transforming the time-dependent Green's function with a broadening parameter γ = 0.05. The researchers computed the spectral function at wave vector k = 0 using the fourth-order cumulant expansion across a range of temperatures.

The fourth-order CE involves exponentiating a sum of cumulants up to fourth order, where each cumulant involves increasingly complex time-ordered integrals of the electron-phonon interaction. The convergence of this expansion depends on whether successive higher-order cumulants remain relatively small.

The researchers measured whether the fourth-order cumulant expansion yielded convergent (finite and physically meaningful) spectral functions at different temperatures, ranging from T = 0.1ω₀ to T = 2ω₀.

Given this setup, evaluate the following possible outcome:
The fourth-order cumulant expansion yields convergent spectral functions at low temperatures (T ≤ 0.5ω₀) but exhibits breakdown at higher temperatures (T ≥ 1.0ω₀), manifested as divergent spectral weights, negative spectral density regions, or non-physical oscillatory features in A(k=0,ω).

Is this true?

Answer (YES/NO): NO